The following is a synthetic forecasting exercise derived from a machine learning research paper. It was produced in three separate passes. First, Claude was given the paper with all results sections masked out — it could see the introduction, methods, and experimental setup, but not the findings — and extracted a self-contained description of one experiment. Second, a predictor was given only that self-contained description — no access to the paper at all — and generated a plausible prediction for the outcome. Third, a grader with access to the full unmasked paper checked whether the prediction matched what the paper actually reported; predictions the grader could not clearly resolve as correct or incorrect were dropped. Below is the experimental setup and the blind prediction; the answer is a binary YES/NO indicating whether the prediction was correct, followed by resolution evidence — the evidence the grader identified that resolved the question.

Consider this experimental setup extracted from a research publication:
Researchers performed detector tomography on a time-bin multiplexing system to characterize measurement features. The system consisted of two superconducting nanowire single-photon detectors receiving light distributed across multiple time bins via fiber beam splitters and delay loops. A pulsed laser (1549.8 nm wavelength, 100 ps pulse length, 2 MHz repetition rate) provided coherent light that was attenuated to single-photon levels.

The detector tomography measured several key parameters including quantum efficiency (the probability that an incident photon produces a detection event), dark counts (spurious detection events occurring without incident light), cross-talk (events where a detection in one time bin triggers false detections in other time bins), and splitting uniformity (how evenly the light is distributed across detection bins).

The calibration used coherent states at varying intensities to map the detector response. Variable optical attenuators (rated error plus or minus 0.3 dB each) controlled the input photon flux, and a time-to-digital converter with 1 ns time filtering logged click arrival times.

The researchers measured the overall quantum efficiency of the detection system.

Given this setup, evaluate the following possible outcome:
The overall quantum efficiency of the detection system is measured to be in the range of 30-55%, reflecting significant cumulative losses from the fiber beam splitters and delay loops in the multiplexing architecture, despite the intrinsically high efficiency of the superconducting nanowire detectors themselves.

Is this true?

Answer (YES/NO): NO